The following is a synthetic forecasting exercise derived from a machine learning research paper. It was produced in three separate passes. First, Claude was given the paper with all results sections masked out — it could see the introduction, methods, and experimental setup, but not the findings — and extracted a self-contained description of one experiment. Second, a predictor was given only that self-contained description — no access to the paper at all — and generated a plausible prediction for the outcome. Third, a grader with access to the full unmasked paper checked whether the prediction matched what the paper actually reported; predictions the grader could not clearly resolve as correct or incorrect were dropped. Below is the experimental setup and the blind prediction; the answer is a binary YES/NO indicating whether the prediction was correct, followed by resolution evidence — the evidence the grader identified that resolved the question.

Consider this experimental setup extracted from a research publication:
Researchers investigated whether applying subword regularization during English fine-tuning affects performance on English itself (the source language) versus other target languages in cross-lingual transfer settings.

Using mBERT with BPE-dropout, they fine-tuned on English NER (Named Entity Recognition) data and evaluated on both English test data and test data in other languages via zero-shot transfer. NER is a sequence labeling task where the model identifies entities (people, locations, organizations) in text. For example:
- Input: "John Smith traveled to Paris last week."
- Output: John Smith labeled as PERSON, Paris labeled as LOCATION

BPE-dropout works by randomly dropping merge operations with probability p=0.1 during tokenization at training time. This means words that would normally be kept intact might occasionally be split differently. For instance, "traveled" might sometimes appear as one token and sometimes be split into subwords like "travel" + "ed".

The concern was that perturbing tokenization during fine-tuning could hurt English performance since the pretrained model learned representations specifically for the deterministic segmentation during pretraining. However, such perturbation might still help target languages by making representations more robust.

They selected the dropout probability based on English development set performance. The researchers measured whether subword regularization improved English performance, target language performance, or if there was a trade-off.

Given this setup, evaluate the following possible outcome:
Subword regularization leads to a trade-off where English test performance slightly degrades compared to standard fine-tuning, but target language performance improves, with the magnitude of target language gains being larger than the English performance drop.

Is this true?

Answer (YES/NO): YES